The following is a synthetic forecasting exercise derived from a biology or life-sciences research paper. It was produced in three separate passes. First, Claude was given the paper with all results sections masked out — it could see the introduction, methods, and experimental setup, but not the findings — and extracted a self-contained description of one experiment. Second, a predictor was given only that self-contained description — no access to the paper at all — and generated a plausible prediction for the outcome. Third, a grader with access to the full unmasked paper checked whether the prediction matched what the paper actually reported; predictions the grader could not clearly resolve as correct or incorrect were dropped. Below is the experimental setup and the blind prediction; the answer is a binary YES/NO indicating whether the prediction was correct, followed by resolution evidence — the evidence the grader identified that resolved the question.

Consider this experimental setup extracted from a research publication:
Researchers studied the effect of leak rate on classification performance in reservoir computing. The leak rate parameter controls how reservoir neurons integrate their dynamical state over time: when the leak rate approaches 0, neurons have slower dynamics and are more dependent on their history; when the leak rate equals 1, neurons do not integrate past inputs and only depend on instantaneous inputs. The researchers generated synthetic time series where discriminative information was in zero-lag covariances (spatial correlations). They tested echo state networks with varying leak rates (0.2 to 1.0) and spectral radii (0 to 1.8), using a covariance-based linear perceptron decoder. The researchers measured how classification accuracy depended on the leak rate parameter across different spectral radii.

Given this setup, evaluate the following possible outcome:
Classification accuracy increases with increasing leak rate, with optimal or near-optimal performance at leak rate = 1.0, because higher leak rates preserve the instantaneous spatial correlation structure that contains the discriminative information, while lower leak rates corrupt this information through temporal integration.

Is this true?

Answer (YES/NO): NO